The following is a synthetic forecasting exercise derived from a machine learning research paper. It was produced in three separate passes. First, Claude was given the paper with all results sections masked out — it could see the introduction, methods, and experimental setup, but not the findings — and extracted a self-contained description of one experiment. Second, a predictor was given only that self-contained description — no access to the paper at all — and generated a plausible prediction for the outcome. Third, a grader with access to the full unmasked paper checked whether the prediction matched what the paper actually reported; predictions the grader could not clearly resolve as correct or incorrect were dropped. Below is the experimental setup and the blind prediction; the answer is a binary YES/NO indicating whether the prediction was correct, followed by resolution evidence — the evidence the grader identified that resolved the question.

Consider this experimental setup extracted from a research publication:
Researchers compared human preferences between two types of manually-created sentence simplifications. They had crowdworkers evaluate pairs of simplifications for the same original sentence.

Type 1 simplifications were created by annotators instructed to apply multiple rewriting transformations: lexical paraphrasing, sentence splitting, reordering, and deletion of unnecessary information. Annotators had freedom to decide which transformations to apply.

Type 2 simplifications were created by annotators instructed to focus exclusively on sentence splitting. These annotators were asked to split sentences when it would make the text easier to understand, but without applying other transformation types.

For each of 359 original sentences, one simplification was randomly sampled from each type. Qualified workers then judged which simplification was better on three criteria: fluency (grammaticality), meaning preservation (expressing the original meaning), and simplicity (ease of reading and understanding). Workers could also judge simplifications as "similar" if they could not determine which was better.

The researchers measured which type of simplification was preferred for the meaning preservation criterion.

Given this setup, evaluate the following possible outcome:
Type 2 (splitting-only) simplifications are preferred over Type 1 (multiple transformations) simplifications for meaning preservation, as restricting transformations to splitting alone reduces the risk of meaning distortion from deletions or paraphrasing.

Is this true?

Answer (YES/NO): YES